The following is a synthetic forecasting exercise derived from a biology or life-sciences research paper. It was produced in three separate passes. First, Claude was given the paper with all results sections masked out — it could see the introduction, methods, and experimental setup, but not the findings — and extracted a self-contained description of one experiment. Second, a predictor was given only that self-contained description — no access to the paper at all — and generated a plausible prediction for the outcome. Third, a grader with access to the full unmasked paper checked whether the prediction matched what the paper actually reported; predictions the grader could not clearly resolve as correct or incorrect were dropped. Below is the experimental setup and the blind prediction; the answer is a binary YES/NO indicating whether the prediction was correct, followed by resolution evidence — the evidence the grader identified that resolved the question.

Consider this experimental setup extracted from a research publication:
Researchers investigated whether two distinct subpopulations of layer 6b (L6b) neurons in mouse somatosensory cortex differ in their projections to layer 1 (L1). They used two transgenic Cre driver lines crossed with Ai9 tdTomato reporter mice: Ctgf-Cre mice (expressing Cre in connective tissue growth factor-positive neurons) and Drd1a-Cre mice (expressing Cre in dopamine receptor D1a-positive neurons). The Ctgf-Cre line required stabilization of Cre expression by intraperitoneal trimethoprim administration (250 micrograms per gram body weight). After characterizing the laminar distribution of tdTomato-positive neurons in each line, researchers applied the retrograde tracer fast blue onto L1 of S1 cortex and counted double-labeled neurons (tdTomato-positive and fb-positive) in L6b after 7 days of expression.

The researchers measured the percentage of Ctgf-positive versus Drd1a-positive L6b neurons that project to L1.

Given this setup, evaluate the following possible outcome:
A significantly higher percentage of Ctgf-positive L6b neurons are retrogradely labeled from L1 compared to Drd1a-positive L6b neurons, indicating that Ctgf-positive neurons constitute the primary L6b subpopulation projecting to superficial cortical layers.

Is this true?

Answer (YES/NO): YES